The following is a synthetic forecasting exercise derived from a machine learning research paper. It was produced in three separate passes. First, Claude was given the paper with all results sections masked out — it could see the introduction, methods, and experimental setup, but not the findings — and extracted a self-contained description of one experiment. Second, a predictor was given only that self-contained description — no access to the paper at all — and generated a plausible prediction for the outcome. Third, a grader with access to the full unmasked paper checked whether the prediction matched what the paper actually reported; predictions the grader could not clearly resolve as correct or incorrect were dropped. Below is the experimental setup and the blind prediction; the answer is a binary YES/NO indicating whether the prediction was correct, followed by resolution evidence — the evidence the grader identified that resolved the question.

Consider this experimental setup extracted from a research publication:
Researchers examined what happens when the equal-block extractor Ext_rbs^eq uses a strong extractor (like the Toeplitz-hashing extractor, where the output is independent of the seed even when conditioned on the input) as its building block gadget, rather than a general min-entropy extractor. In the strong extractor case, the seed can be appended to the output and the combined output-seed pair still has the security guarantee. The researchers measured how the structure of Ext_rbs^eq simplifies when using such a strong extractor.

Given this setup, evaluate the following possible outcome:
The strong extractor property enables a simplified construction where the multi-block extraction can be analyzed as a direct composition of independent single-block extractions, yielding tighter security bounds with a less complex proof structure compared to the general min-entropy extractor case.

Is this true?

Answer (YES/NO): NO